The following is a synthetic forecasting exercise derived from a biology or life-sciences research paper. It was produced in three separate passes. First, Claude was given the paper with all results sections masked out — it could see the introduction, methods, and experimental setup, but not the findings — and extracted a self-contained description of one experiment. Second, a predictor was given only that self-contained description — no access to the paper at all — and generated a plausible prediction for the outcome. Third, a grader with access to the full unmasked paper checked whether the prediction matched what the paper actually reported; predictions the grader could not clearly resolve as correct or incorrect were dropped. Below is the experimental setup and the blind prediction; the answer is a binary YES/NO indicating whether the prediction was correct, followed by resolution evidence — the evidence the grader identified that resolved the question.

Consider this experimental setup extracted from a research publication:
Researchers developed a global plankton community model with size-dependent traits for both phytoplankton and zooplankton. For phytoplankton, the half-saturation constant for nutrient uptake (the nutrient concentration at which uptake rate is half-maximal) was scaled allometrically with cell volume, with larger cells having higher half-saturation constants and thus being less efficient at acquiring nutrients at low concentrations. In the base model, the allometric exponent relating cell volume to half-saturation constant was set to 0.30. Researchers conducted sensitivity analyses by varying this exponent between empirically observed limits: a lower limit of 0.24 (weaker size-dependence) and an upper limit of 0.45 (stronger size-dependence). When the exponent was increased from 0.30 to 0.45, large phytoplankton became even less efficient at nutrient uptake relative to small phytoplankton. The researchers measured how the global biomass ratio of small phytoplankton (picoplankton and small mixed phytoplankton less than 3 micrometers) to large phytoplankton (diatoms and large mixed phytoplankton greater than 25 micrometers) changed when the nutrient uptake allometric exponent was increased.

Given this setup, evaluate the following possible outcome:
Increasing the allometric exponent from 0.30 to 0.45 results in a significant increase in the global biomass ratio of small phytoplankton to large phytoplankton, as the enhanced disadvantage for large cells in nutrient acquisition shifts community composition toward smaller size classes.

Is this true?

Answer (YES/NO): YES